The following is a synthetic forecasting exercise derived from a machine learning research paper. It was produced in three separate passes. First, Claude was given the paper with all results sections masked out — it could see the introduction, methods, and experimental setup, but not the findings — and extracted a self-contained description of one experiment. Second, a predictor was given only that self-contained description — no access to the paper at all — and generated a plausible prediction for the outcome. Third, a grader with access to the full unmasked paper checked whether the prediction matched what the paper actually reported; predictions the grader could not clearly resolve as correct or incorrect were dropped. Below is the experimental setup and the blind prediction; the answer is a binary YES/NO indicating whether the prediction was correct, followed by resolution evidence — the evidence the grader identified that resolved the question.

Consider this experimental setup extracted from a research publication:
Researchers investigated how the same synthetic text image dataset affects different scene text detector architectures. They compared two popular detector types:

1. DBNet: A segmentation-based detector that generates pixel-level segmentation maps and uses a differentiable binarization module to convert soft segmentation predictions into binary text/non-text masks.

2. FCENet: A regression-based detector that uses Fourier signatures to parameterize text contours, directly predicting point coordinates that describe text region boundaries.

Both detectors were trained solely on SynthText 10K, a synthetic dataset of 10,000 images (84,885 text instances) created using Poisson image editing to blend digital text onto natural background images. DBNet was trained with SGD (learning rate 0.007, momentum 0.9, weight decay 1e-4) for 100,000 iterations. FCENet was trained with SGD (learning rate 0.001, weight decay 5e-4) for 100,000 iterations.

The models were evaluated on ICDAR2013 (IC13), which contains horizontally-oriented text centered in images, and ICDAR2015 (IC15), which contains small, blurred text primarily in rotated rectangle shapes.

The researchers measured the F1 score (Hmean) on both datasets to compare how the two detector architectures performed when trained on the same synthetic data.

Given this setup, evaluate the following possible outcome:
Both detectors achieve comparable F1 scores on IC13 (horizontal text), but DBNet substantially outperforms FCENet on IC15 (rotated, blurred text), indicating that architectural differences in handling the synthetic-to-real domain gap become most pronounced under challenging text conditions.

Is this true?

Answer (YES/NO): NO